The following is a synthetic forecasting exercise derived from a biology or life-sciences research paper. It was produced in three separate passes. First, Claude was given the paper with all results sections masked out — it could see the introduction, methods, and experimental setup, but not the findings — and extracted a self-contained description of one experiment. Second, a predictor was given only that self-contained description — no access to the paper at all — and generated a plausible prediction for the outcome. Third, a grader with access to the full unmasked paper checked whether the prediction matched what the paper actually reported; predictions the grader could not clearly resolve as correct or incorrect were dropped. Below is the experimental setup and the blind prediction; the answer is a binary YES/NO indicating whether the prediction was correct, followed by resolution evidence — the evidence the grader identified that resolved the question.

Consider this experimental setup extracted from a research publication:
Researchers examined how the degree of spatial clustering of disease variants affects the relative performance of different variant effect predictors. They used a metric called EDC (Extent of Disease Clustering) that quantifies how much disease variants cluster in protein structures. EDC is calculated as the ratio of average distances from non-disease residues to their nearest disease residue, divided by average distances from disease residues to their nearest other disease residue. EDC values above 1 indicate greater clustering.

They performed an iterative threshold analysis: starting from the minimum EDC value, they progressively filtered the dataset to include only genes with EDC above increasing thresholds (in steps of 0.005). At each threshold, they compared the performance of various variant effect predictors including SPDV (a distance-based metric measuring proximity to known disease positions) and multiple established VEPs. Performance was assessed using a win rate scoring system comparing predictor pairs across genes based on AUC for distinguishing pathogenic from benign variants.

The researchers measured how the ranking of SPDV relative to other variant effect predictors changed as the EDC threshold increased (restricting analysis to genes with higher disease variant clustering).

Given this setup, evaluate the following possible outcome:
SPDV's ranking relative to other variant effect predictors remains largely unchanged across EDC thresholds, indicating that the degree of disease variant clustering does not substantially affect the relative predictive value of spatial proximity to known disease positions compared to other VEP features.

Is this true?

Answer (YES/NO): NO